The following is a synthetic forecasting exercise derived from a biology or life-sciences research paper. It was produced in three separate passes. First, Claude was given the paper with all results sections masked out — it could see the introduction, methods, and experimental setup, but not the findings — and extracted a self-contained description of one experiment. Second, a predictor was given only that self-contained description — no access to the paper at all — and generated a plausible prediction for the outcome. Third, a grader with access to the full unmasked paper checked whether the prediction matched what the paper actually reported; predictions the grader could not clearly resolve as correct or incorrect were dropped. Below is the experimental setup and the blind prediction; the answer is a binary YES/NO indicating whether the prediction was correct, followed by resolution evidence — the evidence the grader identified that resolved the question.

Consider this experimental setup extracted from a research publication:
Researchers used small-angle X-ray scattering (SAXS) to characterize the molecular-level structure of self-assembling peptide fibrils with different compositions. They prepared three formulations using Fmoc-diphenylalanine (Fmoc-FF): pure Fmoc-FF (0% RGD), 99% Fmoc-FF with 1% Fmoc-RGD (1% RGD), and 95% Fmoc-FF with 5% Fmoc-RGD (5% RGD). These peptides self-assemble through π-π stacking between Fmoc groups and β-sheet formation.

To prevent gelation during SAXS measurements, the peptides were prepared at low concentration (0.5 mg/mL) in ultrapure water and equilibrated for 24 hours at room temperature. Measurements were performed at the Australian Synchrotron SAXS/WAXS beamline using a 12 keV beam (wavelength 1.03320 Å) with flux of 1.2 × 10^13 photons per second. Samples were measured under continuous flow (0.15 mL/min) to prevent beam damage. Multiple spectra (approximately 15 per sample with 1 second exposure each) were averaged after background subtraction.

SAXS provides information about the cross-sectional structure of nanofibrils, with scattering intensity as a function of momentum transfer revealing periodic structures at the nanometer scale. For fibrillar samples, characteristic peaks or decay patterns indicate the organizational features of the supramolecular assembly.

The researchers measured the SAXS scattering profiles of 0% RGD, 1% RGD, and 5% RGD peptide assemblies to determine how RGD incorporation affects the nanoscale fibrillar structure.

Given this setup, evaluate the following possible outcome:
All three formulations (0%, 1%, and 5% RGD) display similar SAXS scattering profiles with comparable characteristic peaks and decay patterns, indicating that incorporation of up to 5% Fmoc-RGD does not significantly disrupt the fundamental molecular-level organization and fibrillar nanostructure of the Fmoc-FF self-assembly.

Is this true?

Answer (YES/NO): NO